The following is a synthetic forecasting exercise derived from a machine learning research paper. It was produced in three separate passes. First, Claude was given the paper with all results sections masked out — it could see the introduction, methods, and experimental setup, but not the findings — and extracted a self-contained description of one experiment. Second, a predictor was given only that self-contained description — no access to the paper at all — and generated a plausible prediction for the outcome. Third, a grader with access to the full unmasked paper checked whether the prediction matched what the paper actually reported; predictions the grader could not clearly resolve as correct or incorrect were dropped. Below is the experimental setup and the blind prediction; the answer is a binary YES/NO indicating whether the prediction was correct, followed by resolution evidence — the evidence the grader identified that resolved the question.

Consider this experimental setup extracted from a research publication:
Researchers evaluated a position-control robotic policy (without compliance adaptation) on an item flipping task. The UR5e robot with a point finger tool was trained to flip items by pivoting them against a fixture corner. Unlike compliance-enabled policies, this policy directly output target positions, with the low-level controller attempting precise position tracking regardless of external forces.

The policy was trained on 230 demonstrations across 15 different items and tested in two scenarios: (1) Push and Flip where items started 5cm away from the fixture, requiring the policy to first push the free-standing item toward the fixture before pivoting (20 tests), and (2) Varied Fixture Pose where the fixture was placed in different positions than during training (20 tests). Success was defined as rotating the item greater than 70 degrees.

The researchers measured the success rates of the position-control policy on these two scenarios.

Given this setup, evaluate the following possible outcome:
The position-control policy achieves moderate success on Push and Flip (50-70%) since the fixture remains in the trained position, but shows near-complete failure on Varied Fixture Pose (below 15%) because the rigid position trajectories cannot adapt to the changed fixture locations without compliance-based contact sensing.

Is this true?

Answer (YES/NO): NO